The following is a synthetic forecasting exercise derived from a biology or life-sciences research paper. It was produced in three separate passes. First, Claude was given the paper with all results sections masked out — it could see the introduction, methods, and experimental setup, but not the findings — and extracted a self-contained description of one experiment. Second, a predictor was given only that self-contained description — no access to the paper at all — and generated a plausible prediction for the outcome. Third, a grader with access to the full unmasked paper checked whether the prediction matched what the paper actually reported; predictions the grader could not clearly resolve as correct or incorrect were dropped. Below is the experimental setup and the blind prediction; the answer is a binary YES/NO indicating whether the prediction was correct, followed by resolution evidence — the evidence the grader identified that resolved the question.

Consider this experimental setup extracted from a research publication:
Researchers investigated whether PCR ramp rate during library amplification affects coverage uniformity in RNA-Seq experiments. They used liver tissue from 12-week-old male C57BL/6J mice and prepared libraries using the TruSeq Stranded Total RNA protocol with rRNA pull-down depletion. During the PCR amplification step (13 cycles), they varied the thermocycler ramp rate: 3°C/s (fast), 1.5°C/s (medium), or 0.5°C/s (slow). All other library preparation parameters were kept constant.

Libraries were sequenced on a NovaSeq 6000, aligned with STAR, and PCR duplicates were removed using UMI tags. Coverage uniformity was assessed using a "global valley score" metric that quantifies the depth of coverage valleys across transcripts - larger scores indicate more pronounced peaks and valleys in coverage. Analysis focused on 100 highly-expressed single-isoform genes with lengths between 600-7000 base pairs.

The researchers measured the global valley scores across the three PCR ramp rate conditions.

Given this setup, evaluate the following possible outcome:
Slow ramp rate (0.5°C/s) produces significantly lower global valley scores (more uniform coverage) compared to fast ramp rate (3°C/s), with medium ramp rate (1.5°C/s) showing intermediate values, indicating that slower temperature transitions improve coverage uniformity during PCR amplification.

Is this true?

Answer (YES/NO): NO